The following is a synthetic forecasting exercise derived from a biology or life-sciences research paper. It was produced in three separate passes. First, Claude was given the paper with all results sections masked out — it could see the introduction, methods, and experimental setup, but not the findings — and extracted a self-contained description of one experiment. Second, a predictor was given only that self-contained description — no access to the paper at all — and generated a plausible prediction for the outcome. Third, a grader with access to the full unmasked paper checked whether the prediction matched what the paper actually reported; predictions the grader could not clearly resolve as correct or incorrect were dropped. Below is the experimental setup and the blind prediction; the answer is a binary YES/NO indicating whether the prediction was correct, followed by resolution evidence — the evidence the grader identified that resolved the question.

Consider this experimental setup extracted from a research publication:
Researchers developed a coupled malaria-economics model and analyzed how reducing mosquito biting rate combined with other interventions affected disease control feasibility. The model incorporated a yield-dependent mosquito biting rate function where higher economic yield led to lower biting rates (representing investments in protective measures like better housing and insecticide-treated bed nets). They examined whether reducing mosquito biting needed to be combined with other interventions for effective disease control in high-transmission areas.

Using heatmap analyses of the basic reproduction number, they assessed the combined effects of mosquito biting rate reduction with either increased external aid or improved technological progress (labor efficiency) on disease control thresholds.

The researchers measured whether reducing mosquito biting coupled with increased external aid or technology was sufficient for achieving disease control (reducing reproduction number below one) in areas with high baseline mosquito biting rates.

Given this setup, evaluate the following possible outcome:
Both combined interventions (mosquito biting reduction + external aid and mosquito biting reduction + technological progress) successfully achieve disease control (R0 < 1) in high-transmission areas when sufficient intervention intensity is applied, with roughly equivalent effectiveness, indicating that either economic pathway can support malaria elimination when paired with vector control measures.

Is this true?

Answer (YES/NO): YES